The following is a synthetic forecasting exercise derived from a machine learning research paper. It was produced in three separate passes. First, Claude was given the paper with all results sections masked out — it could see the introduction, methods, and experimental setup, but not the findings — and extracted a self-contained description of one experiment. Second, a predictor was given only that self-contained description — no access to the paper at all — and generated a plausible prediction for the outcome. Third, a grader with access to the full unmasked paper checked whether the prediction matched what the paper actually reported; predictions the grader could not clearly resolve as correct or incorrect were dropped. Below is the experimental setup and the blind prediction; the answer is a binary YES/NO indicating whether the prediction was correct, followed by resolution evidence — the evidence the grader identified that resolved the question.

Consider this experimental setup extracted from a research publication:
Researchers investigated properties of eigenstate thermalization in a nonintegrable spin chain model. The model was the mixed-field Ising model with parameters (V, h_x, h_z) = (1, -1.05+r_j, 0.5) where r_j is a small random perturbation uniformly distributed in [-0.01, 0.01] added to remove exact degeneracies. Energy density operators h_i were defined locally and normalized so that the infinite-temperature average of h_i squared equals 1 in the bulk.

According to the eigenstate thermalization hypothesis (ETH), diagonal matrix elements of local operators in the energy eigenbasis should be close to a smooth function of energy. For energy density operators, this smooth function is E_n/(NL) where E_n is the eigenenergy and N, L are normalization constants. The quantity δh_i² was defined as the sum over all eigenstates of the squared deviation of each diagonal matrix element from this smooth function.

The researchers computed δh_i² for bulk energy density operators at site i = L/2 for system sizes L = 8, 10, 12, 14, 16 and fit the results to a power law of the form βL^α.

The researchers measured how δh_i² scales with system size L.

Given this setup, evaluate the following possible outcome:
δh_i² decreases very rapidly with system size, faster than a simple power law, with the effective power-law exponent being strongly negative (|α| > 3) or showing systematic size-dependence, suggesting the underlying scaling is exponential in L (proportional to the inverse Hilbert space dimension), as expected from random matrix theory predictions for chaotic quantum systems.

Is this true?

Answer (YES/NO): NO